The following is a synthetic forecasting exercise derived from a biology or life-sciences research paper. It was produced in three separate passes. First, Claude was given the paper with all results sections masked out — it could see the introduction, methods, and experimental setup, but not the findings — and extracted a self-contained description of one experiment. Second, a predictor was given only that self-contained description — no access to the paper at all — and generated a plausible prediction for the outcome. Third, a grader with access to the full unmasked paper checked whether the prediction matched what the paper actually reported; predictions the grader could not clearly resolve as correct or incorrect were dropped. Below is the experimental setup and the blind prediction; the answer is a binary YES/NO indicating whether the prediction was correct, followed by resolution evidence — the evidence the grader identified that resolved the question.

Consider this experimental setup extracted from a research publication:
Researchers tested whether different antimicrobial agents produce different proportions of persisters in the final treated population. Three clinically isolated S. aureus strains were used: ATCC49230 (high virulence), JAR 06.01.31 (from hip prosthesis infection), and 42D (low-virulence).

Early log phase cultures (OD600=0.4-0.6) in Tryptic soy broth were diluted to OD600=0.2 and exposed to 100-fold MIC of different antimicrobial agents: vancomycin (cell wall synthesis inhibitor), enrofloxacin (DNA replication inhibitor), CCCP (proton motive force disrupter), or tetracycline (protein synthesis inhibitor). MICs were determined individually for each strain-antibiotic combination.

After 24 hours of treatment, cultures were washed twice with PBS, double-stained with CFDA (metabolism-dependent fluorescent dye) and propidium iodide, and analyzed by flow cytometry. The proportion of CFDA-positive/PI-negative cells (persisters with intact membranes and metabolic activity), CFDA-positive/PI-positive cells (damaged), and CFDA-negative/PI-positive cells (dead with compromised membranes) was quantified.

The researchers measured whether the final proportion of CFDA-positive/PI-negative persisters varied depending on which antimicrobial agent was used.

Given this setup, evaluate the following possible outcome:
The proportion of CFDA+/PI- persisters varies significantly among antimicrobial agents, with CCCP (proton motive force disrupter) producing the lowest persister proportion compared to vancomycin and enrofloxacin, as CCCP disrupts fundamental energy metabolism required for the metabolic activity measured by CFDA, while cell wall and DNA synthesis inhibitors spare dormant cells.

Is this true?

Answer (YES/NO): YES